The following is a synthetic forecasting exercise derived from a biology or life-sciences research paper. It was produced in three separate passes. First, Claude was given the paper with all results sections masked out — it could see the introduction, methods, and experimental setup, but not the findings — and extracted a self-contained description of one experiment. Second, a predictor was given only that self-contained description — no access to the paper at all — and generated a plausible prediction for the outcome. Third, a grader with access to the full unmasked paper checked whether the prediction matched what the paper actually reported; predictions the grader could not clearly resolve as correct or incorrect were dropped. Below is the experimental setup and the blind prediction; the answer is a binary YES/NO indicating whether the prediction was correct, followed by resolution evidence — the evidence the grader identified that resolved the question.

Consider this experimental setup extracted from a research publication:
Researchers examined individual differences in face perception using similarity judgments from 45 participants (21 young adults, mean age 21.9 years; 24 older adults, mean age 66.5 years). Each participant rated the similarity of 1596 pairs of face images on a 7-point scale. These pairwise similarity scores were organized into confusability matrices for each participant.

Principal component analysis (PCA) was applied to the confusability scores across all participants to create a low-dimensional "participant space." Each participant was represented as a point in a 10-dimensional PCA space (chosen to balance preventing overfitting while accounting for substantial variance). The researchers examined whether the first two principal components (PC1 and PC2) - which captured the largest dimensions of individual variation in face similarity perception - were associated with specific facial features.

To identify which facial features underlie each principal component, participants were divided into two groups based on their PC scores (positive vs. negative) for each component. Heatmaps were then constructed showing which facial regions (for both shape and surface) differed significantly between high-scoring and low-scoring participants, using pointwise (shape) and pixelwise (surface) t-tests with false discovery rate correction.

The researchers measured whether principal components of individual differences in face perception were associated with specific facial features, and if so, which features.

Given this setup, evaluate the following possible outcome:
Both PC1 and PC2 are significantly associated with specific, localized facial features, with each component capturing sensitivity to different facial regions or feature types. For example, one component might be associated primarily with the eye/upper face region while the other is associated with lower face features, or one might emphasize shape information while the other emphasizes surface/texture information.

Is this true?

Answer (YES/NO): YES